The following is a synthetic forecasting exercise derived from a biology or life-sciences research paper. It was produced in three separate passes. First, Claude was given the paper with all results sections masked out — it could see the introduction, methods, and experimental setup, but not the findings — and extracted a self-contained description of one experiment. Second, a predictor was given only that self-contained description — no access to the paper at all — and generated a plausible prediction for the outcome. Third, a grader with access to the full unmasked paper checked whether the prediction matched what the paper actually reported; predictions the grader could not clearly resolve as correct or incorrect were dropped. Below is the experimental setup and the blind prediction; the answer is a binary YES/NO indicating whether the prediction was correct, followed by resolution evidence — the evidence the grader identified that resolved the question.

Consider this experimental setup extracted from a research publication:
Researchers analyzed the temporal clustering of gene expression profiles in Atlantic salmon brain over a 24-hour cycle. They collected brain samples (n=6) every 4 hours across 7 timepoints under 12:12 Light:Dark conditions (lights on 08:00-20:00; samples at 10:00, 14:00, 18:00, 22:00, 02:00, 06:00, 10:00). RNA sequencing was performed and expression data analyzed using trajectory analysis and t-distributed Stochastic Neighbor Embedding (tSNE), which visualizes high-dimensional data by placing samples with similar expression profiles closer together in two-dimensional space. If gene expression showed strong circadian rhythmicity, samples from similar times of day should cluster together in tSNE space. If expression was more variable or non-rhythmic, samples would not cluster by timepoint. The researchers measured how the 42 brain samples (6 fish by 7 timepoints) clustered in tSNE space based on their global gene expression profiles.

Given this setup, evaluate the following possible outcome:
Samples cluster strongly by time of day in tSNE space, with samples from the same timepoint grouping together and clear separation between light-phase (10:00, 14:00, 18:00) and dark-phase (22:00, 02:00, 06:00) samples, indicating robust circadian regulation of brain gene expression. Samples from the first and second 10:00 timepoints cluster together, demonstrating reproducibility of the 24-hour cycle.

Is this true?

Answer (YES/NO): NO